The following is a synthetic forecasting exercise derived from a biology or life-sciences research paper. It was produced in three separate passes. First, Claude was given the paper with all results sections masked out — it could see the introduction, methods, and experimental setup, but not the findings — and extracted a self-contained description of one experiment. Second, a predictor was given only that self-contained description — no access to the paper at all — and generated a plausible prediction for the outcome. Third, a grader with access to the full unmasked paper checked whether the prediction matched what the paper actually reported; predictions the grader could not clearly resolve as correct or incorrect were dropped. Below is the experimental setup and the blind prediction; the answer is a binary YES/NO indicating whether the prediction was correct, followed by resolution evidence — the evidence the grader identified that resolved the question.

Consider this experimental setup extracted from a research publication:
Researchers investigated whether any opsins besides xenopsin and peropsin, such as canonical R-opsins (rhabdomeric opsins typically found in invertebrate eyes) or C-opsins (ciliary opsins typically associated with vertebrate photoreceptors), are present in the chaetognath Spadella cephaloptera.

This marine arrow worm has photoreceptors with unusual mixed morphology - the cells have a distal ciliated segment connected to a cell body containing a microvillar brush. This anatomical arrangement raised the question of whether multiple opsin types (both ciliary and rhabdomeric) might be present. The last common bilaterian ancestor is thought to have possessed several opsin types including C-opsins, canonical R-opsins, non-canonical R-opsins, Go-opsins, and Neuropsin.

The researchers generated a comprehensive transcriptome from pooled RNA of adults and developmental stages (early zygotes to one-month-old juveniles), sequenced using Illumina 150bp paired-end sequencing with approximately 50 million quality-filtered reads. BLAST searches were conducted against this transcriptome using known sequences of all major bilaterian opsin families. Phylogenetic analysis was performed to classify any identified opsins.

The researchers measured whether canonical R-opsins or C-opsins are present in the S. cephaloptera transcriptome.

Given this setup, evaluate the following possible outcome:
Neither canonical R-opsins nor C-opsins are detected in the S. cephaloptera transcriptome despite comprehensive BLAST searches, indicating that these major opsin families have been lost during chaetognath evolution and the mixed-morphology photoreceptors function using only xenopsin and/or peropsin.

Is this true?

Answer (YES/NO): YES